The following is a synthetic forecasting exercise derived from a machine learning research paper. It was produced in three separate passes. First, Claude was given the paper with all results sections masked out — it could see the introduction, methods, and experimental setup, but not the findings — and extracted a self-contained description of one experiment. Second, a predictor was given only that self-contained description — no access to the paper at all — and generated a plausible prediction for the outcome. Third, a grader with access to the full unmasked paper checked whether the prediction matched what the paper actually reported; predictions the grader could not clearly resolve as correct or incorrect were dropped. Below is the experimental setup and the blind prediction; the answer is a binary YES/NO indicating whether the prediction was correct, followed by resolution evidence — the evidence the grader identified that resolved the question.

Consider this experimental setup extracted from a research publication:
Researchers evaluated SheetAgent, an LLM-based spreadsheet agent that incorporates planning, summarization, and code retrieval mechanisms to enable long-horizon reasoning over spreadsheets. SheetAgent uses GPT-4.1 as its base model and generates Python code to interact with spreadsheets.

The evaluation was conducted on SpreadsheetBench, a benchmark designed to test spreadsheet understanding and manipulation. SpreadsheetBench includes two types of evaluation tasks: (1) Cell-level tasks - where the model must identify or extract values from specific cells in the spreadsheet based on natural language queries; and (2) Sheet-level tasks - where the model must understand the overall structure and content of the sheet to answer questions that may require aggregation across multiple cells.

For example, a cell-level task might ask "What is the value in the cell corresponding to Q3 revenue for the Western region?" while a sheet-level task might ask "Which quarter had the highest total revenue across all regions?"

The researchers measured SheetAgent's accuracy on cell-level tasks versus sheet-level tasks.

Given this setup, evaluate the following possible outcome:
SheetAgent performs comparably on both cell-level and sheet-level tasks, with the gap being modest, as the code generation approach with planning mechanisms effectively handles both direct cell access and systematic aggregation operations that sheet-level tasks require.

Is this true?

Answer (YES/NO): NO